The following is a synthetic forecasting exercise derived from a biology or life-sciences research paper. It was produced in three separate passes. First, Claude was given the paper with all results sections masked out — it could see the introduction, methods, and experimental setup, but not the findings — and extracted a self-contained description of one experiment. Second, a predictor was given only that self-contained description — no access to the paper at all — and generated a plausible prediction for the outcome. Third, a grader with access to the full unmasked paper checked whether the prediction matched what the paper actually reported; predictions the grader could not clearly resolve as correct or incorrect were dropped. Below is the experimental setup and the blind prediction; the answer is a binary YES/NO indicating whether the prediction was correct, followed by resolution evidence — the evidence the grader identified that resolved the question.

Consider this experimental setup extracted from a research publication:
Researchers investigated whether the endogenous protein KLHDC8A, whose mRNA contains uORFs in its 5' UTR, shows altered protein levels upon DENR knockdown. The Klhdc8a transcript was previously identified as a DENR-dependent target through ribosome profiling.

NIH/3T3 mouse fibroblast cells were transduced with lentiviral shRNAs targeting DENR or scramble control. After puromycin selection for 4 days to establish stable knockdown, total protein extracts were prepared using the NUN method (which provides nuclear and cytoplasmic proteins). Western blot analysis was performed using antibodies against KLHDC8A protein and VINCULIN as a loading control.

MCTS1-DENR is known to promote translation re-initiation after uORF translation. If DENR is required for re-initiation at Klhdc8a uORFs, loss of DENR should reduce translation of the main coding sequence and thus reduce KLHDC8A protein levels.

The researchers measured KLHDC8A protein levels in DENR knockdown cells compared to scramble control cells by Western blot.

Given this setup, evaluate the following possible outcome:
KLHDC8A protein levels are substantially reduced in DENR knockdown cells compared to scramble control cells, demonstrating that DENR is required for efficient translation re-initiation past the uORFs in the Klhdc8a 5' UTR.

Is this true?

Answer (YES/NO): YES